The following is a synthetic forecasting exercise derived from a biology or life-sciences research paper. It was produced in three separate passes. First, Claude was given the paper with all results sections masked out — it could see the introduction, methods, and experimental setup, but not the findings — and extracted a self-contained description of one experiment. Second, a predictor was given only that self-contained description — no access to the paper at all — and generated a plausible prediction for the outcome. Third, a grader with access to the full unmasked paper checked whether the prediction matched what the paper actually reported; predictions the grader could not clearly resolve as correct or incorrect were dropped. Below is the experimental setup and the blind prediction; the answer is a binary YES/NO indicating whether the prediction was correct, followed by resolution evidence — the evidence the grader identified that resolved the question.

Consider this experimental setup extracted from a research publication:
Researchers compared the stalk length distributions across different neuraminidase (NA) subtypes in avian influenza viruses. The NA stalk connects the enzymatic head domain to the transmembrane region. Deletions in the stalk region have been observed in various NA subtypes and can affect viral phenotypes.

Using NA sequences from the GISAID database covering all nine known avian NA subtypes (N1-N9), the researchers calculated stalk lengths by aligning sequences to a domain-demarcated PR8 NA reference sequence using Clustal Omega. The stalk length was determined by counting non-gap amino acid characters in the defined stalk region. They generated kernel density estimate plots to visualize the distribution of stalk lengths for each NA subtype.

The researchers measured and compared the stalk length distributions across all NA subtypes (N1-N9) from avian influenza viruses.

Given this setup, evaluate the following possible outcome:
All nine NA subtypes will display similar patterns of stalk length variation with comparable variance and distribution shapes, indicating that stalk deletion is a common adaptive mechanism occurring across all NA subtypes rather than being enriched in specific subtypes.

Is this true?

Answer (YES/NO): NO